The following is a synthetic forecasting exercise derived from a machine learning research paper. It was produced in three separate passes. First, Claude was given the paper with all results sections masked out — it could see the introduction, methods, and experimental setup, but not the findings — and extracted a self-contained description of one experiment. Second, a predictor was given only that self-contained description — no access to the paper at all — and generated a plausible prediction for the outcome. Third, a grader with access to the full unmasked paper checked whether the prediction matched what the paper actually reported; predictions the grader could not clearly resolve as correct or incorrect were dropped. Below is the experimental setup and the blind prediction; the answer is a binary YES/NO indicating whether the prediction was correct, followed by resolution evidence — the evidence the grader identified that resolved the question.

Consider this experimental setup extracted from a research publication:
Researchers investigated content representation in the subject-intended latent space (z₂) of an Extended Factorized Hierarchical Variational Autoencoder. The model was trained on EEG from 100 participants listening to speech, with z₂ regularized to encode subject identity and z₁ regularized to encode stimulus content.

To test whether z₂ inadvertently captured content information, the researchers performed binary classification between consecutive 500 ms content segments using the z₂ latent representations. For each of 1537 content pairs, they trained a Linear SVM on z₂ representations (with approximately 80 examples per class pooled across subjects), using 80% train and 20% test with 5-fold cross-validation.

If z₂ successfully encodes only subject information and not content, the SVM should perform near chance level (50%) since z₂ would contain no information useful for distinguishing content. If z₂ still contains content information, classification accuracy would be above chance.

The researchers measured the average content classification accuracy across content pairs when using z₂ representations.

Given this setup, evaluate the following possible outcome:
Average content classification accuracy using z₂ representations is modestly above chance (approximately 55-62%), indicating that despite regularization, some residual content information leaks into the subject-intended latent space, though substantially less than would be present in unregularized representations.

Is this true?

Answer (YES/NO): NO